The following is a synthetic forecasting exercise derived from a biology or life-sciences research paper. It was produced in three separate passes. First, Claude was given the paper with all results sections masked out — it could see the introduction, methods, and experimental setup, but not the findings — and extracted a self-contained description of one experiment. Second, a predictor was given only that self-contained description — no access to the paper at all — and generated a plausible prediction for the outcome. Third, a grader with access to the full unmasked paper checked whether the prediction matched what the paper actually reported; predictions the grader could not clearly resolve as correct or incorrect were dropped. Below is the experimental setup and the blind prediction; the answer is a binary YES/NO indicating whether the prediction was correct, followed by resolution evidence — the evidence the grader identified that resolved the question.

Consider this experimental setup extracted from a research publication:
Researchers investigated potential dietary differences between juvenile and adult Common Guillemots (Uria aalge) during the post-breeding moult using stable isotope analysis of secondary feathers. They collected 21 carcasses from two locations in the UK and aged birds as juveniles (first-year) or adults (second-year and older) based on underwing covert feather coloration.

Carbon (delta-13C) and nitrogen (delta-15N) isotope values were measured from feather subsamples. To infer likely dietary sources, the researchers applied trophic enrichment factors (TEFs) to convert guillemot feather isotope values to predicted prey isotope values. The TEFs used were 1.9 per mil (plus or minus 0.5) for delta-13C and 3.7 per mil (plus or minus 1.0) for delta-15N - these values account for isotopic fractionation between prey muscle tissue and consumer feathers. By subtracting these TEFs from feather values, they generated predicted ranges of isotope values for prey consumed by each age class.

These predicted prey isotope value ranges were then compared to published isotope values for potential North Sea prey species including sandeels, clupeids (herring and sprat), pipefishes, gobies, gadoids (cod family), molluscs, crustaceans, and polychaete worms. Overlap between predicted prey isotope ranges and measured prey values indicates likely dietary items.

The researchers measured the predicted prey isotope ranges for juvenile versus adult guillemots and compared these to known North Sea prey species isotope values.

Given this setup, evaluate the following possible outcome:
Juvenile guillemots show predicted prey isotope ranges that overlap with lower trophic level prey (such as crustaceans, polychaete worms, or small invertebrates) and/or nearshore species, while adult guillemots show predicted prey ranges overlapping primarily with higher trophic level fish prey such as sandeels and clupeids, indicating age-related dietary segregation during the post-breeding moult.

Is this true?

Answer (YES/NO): NO